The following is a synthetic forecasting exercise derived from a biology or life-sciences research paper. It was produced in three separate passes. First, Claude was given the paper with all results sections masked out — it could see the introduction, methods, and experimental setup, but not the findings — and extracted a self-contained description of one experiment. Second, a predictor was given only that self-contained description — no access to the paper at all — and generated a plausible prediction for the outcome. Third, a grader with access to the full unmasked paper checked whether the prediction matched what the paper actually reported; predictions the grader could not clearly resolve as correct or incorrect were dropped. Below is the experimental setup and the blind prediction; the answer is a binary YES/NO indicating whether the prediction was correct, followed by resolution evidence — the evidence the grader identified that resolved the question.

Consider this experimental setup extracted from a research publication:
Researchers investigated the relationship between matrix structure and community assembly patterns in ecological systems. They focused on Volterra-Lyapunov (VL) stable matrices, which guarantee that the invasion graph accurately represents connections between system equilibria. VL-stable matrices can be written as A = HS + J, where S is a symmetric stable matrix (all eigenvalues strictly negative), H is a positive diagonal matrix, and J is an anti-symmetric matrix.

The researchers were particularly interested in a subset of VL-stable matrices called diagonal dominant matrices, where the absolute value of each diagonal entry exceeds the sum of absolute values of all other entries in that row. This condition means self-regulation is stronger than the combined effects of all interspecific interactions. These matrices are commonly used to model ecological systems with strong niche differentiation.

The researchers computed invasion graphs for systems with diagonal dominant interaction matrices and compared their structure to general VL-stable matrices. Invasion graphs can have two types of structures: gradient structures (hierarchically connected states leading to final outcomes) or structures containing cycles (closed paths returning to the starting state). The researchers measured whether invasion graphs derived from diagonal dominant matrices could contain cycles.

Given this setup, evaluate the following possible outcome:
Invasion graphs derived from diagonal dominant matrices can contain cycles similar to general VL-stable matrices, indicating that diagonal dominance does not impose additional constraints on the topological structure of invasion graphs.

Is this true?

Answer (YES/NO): NO